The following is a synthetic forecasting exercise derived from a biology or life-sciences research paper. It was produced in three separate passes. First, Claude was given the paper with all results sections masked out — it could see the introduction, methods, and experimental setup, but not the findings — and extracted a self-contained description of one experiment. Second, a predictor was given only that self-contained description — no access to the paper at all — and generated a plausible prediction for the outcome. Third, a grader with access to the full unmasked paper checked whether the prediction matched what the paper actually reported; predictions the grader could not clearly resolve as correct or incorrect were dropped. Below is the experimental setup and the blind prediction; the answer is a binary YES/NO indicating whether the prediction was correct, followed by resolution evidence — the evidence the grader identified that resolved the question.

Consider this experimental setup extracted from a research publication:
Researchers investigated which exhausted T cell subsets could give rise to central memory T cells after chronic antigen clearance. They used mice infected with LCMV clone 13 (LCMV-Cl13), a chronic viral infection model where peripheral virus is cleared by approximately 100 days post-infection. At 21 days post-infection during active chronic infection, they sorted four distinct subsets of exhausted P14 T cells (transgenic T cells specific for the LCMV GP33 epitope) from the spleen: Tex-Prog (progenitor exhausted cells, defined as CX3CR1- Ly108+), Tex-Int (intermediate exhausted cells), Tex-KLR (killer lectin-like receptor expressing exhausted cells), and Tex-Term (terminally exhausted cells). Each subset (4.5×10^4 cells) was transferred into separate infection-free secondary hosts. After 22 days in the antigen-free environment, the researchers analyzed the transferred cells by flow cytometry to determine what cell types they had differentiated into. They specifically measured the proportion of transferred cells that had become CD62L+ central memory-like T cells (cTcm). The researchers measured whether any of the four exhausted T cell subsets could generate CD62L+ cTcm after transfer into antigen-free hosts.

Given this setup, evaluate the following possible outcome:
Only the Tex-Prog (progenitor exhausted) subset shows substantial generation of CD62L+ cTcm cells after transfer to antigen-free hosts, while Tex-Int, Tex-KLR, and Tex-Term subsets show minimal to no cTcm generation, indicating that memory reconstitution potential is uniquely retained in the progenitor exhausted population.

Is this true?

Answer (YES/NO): YES